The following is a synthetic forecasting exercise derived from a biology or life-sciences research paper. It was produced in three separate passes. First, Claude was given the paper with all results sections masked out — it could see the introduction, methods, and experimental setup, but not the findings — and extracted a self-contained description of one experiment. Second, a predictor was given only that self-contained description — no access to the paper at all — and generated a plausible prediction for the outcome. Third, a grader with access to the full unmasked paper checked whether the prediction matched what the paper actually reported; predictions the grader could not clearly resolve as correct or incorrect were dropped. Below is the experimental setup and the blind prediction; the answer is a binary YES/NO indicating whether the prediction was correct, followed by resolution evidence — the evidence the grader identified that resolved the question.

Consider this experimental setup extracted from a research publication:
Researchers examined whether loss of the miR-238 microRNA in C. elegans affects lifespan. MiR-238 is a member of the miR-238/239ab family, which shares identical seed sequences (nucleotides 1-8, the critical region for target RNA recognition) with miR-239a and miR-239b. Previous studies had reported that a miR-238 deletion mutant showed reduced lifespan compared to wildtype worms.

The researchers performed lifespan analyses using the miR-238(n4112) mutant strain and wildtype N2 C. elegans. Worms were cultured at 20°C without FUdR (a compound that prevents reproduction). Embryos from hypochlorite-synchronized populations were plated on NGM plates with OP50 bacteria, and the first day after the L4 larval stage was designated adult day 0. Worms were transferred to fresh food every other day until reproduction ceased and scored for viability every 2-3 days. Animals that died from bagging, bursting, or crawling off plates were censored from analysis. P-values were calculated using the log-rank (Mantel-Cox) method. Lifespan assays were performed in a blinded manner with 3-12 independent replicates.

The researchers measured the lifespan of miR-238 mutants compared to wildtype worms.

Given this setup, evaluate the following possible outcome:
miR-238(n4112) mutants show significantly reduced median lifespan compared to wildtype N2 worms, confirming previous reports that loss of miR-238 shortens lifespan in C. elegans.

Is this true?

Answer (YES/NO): YES